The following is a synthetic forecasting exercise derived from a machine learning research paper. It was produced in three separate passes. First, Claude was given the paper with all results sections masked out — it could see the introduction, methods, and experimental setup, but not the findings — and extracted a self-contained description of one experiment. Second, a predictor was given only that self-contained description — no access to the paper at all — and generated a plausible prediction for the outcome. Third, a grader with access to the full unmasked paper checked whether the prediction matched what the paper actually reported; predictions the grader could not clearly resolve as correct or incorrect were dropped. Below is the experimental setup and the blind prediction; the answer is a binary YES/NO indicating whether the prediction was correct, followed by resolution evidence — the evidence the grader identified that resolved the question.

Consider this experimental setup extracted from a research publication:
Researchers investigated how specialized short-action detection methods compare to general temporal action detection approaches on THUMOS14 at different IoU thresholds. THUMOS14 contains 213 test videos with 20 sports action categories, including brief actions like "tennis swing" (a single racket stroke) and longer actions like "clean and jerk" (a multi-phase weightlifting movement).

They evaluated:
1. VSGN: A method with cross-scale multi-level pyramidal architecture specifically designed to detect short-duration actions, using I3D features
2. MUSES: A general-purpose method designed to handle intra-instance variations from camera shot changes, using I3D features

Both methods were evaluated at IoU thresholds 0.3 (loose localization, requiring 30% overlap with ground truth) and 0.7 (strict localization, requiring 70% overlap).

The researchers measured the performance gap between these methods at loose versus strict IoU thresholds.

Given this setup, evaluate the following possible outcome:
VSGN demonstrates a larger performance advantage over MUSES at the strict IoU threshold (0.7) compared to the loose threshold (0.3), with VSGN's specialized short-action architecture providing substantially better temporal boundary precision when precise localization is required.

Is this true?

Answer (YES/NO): NO